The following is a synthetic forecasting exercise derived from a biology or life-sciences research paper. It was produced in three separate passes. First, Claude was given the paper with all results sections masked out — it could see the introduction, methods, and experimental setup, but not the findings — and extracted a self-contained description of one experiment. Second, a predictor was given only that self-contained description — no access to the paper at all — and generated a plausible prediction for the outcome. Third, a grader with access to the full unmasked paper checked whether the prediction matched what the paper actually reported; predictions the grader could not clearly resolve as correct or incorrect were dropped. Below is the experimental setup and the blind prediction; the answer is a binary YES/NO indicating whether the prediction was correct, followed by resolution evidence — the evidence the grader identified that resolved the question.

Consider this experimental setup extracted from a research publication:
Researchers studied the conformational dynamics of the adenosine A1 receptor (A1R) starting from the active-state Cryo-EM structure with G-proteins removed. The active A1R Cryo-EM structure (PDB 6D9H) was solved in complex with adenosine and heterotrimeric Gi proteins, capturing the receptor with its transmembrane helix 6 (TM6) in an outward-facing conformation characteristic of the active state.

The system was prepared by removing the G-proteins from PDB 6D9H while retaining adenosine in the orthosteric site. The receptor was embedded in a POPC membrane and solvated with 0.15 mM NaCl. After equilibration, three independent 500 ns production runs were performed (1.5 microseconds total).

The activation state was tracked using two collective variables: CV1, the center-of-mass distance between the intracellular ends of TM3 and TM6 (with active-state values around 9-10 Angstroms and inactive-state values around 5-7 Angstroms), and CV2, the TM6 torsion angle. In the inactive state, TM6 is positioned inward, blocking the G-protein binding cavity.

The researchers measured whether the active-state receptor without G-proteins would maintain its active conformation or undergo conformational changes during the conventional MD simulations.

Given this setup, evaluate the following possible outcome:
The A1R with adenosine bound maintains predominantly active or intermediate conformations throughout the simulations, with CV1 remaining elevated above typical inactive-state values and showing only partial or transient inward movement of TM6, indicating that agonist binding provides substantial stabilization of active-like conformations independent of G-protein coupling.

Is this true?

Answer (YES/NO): YES